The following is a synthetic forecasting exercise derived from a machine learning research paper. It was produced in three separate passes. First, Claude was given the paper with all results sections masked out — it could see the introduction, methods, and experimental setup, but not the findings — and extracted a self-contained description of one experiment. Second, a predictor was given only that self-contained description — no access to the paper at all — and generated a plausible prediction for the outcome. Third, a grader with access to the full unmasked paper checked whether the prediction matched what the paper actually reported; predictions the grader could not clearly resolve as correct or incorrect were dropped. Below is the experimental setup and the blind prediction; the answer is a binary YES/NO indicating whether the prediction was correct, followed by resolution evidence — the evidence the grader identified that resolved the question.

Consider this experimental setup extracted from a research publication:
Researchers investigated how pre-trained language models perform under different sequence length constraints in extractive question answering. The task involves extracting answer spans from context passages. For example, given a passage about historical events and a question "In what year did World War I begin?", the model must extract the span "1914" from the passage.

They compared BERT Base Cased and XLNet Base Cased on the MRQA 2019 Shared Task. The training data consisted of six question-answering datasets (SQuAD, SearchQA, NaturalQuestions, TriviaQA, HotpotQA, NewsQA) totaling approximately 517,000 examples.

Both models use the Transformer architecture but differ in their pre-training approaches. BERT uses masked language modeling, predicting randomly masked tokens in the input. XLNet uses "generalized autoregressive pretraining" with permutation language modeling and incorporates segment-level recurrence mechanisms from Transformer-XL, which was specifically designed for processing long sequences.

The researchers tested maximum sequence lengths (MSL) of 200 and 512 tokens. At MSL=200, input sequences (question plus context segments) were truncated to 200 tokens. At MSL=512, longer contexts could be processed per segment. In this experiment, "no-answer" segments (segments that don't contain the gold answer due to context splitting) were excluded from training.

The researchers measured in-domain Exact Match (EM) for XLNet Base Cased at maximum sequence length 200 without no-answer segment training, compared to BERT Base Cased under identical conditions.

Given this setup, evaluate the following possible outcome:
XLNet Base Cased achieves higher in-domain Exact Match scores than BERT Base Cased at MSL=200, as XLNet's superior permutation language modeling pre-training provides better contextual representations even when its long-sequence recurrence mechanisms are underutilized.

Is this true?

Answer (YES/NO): NO